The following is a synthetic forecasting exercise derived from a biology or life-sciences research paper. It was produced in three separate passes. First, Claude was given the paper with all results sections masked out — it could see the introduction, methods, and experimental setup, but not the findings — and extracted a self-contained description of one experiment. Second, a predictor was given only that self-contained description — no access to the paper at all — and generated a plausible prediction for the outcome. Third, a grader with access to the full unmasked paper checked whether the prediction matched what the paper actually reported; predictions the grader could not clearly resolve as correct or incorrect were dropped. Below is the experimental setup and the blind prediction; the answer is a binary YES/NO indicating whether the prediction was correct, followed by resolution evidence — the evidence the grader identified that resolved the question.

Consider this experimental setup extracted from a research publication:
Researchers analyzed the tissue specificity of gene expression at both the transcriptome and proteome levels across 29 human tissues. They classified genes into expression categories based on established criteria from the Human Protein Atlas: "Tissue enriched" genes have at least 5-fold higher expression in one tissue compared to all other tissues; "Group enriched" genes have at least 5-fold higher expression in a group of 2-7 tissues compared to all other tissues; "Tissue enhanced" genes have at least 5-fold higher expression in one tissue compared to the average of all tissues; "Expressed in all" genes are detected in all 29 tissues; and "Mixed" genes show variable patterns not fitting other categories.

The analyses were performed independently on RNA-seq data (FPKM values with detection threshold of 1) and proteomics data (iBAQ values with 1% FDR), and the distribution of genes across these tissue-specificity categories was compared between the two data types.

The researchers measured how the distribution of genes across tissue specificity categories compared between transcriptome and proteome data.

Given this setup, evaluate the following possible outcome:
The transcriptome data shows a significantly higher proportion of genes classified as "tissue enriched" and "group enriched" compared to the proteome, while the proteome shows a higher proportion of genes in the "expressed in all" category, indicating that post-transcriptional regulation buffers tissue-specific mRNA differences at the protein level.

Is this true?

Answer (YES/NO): NO